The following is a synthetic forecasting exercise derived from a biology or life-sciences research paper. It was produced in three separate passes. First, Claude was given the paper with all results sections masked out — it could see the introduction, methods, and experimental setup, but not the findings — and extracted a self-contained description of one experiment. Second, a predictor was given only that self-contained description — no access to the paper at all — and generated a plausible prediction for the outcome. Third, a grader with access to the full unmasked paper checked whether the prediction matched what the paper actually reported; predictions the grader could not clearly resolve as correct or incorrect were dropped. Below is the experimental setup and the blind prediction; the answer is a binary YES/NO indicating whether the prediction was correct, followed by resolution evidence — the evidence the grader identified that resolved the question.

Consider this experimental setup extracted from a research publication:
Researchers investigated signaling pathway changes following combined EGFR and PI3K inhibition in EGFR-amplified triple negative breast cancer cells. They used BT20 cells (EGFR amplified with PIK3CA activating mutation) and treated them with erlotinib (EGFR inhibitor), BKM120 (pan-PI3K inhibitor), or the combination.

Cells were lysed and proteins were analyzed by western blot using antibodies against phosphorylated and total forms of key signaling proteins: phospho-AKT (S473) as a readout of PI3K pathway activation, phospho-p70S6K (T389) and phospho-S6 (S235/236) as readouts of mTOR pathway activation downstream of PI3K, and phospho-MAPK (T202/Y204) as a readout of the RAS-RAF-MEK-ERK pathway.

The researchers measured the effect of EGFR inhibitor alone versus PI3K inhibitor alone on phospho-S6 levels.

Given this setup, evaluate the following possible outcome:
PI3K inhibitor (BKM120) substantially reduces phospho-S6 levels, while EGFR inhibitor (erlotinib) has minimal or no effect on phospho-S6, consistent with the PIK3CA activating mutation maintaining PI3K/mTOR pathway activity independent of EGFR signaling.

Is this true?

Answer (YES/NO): NO